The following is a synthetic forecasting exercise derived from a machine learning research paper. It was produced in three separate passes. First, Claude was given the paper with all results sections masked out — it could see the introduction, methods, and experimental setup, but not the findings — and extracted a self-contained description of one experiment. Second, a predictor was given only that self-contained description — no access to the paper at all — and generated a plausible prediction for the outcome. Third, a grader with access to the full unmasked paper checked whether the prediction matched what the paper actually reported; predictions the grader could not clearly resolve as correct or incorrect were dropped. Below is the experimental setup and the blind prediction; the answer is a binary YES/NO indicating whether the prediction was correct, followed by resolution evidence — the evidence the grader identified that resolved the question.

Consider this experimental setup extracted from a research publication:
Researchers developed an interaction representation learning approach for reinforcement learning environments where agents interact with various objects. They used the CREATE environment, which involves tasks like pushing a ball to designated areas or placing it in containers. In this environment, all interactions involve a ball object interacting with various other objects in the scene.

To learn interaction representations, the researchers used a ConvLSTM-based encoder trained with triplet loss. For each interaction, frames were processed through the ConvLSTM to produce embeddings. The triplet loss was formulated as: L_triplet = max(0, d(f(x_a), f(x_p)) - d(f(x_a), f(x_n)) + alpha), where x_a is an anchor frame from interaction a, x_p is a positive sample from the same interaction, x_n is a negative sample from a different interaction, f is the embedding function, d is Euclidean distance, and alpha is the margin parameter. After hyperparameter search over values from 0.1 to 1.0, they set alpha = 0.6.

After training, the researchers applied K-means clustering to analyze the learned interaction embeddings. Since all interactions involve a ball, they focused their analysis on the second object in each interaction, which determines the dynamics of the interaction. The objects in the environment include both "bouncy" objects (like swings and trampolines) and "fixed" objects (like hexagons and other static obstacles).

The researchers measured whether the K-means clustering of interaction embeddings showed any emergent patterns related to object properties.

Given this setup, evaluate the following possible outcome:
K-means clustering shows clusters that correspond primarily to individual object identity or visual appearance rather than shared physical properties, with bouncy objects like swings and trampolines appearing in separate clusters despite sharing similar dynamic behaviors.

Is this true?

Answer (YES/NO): NO